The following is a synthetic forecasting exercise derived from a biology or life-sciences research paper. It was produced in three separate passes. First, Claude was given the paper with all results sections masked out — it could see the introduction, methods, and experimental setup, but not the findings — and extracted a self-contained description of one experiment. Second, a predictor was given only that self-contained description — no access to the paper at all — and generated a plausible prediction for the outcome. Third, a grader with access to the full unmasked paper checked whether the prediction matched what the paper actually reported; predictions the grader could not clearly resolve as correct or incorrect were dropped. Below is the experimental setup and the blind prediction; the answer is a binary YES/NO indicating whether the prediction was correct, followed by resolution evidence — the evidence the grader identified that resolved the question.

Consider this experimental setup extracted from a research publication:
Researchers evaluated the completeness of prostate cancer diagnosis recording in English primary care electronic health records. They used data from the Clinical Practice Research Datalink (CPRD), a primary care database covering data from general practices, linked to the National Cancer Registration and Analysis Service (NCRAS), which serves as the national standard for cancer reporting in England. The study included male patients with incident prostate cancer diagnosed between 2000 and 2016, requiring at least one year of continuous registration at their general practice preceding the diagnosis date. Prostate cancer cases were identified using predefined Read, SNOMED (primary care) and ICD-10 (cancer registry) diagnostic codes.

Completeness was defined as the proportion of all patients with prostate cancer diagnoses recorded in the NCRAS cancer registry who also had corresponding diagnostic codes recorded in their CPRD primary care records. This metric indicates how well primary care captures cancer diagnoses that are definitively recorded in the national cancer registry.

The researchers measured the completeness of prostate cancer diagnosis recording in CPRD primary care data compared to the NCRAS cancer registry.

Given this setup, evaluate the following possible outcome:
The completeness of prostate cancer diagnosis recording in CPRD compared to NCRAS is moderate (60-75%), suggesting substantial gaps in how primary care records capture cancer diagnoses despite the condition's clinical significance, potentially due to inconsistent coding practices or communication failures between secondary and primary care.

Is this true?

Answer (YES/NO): YES